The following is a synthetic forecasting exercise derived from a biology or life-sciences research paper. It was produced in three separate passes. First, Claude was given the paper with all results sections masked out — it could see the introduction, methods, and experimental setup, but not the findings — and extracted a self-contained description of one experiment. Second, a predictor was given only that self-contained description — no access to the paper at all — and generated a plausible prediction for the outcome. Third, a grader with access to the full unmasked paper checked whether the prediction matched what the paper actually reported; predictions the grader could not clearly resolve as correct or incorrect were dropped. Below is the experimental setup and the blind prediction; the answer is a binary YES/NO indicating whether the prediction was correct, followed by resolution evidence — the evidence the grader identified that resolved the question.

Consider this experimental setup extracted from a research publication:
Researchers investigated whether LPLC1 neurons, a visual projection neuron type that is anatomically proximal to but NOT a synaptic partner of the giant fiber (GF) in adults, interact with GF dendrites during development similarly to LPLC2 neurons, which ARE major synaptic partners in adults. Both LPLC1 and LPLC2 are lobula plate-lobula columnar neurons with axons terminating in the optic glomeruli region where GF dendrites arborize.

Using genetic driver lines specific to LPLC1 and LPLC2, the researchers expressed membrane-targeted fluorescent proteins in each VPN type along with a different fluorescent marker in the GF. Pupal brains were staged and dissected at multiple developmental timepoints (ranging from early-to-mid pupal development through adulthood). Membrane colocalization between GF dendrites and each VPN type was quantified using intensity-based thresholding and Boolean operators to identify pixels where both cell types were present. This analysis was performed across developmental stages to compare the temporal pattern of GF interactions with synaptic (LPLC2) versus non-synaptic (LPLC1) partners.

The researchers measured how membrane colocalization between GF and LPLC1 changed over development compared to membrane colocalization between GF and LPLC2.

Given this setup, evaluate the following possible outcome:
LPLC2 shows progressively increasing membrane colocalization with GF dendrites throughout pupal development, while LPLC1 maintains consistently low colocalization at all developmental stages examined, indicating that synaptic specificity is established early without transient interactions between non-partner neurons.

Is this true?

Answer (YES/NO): NO